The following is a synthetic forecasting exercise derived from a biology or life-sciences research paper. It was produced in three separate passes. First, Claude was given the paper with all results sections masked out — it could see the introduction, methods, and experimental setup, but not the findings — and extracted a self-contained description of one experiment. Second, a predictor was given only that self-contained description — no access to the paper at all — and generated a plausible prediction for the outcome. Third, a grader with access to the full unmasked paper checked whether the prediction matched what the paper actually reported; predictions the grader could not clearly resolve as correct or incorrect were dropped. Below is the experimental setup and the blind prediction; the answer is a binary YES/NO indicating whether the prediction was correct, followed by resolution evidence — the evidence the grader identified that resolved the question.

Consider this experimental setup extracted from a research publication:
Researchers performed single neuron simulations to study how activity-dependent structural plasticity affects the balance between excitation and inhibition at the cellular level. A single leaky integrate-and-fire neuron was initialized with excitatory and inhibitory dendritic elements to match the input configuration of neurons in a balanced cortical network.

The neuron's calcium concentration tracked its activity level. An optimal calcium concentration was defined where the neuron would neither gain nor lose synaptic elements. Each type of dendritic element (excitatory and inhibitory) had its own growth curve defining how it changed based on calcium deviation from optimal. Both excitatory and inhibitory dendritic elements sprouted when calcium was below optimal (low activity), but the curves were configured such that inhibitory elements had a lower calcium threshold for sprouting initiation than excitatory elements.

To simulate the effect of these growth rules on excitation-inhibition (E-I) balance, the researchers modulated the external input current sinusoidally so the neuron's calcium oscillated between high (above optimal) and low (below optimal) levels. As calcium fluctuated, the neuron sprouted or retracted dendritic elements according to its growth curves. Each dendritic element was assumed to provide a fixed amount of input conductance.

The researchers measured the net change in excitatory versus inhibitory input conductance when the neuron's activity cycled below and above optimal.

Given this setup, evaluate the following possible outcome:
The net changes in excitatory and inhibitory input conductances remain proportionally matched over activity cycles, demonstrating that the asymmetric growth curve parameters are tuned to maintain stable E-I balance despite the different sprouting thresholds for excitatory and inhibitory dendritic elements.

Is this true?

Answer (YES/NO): NO